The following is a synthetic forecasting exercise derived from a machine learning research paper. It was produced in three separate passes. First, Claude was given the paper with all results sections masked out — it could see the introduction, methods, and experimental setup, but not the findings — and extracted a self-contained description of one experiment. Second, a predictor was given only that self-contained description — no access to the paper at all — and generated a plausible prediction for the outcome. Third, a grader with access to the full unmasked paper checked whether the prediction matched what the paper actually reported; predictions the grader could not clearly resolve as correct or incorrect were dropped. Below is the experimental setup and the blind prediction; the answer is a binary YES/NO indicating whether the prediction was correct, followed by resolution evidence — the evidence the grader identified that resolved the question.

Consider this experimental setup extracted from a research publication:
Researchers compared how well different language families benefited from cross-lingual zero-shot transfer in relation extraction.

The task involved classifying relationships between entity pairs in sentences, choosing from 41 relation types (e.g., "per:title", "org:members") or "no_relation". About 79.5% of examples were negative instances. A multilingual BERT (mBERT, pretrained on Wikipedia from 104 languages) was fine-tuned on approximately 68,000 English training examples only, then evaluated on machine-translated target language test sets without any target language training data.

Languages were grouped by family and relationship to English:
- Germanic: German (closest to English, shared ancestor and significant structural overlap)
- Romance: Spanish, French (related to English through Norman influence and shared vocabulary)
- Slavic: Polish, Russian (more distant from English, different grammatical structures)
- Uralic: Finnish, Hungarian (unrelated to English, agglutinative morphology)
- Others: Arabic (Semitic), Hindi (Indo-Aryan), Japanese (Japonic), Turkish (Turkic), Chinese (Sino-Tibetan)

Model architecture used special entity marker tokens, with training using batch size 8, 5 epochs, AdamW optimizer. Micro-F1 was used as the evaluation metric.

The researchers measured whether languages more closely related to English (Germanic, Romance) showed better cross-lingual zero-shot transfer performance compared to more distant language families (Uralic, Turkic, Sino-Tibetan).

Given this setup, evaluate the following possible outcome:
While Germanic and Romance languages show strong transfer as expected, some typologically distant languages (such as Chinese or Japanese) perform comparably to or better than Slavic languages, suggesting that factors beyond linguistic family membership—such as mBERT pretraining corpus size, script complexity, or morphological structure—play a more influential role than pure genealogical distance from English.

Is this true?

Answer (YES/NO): YES